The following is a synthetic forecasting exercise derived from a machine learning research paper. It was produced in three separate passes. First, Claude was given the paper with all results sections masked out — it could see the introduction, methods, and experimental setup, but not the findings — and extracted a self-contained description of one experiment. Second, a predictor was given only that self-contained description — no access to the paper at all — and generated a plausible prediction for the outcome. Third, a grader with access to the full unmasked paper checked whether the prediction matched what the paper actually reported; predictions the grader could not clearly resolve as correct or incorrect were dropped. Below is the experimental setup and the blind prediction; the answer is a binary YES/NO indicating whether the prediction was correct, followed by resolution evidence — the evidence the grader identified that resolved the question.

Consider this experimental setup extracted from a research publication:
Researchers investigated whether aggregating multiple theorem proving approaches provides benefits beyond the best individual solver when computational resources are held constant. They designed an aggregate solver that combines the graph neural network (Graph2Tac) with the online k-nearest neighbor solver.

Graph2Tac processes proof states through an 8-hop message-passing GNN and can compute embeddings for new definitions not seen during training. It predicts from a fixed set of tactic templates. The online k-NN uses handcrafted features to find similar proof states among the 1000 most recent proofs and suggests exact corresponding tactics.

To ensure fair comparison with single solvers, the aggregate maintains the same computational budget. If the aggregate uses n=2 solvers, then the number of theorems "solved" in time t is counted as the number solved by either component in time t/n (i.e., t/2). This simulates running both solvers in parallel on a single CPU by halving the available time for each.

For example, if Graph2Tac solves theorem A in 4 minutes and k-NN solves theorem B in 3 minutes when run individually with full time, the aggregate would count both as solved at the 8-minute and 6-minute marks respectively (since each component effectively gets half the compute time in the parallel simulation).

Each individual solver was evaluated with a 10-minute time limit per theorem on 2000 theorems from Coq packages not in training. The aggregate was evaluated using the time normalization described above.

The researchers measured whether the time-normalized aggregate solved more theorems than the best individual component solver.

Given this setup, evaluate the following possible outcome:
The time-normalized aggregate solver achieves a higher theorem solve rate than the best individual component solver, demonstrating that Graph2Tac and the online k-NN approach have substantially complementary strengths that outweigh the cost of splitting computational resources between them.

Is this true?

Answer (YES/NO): YES